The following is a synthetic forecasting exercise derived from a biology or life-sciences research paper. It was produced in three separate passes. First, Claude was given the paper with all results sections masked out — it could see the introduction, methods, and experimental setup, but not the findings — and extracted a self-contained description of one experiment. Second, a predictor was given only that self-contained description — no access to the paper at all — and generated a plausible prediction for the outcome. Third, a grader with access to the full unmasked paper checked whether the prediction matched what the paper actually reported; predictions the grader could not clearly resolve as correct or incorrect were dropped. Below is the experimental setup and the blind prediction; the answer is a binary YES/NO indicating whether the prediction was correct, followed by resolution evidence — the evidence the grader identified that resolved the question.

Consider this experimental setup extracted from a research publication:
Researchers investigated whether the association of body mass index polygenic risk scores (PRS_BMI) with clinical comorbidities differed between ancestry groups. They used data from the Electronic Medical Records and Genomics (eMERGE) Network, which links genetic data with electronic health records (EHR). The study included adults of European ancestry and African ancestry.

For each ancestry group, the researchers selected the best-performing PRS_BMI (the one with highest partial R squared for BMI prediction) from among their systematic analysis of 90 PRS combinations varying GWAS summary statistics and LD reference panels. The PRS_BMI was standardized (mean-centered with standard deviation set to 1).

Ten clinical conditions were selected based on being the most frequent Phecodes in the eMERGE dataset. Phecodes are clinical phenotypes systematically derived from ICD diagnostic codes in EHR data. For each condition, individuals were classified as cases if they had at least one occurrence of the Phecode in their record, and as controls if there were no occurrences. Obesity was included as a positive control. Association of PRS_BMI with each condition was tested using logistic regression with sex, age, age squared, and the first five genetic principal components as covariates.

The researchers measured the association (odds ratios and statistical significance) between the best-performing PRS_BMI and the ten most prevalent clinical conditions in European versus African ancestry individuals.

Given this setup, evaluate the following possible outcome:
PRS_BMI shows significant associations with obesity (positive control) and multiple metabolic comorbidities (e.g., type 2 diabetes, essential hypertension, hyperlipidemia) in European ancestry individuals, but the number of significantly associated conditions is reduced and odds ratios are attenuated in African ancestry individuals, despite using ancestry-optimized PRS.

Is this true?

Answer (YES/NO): YES